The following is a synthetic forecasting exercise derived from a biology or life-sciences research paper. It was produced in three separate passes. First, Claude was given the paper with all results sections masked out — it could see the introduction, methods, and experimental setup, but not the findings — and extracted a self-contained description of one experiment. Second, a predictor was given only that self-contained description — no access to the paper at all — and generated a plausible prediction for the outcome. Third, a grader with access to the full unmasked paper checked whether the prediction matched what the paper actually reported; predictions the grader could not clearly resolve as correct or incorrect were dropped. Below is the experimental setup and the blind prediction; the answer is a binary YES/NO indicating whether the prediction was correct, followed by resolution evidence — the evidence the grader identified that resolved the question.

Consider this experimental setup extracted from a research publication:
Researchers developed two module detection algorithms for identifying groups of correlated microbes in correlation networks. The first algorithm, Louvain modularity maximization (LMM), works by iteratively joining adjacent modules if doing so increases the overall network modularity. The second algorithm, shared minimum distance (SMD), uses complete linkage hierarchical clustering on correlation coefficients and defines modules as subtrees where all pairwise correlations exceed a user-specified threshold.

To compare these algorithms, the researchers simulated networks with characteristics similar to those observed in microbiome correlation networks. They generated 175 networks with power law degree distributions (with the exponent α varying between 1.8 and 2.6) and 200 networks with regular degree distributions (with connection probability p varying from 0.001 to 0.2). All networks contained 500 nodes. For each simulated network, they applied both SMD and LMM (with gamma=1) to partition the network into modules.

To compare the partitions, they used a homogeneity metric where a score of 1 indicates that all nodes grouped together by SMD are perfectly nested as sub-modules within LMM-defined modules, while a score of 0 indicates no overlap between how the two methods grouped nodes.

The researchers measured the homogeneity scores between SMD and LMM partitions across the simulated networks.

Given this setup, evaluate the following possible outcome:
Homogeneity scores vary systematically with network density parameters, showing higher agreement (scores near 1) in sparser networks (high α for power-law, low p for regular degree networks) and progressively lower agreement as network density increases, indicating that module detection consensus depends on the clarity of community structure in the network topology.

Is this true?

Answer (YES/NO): YES